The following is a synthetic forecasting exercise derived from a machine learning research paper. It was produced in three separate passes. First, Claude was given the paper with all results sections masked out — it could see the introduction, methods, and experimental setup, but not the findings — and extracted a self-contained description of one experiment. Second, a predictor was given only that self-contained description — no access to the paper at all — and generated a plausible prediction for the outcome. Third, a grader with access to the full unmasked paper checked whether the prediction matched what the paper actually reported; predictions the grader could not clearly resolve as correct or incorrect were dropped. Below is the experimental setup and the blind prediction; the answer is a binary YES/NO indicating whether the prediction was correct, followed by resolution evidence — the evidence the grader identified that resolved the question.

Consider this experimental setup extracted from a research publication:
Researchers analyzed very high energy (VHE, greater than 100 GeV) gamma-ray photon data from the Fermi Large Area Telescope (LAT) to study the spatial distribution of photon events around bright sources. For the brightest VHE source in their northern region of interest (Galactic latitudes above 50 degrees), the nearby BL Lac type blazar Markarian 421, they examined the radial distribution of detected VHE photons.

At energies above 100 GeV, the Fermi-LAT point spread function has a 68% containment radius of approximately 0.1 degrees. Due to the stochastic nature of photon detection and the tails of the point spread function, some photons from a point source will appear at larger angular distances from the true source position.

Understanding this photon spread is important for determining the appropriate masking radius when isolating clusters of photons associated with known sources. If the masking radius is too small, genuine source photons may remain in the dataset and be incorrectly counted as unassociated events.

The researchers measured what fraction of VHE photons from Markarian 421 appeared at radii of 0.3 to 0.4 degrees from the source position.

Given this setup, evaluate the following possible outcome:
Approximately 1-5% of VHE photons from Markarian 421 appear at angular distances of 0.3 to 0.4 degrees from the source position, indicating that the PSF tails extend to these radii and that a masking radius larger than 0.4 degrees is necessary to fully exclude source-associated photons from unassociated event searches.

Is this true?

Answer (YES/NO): YES